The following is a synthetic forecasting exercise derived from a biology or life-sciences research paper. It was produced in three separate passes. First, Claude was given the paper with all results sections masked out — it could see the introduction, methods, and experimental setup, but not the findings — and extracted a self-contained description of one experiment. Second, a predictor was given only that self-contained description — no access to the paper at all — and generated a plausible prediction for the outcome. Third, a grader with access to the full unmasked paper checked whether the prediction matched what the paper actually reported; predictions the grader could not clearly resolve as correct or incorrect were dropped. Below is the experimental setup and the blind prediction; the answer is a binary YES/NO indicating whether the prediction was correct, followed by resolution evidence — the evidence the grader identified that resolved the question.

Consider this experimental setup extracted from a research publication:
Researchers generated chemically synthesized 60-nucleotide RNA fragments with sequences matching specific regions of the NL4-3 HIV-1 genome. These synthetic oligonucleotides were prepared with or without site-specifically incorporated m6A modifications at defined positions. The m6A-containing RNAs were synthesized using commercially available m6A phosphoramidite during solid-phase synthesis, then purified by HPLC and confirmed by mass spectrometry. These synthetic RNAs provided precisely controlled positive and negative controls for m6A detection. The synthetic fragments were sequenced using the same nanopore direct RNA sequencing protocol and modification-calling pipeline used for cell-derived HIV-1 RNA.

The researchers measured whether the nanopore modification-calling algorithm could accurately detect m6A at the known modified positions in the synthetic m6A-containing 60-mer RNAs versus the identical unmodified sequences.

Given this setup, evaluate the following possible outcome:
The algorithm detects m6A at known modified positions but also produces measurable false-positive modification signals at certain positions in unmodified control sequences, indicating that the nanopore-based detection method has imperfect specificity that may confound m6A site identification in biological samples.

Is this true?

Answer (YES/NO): NO